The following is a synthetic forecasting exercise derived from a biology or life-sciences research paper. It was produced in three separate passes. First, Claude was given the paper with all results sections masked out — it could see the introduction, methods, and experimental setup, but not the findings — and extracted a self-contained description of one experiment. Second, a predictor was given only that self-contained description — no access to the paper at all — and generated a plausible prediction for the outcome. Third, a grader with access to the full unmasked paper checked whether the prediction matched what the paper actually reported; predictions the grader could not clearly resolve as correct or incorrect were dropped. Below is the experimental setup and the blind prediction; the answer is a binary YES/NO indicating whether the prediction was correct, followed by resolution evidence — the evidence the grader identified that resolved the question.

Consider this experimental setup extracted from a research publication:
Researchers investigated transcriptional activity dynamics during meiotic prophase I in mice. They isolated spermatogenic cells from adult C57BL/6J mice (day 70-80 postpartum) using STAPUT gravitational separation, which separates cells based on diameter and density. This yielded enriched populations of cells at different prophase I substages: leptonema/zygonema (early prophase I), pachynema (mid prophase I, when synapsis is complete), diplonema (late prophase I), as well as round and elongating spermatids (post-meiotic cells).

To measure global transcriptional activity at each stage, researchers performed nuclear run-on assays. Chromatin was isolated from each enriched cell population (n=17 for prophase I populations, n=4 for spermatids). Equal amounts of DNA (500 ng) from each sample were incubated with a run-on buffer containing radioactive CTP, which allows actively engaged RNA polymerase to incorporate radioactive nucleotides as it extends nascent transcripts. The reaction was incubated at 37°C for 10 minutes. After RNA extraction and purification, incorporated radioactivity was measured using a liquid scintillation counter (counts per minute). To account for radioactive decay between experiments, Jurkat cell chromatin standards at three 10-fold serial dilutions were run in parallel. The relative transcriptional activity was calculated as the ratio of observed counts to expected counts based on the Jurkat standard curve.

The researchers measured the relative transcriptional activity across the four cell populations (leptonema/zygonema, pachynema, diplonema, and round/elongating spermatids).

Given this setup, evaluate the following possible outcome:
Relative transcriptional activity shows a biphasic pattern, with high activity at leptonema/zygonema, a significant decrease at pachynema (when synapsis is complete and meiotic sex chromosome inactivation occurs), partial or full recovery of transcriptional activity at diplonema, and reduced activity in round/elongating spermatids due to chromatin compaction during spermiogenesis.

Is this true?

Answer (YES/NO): NO